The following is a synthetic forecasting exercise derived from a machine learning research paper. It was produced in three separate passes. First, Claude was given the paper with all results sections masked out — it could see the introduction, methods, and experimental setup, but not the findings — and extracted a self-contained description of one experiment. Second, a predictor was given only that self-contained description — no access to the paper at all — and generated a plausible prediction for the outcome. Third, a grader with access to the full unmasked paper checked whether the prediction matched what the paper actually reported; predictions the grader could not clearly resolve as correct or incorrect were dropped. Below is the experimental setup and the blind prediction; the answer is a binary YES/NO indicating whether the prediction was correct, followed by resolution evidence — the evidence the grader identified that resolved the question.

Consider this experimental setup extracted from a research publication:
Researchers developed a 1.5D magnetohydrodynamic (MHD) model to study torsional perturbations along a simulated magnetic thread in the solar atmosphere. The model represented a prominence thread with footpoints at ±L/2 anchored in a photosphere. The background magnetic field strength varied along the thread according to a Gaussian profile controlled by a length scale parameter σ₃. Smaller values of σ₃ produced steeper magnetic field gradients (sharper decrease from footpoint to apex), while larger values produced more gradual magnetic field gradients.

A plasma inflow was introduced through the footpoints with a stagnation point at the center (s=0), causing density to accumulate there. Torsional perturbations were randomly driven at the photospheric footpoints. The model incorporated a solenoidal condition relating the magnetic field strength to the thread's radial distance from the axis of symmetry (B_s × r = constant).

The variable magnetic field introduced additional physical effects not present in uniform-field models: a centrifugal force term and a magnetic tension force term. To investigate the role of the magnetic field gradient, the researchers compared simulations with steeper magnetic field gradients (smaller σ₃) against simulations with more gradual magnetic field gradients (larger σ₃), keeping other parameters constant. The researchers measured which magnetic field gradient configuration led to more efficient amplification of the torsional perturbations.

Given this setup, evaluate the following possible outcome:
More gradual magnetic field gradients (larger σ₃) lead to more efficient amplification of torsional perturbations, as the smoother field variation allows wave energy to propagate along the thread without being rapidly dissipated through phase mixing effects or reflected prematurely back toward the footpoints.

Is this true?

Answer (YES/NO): NO